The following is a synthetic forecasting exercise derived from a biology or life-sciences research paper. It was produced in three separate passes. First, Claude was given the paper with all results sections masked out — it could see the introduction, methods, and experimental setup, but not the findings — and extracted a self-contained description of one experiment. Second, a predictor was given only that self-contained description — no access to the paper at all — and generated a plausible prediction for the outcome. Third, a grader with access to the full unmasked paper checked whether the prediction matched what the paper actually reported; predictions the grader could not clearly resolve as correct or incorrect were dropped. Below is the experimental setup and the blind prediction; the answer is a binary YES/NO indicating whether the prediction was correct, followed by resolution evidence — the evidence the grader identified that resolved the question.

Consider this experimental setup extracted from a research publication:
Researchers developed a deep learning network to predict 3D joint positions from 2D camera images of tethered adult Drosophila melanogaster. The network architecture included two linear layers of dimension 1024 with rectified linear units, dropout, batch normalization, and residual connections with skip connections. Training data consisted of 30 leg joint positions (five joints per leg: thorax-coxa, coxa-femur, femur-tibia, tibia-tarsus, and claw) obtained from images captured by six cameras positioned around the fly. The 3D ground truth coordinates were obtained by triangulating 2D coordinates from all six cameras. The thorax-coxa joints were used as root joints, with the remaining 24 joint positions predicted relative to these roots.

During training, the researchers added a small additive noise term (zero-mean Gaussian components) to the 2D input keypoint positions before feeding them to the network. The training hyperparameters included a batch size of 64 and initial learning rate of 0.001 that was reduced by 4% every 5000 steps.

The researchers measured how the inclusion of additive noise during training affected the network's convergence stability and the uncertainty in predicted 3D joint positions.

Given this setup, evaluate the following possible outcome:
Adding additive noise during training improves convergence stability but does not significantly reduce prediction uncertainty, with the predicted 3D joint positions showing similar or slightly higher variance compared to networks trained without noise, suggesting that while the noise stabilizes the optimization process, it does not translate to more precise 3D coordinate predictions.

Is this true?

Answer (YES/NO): NO